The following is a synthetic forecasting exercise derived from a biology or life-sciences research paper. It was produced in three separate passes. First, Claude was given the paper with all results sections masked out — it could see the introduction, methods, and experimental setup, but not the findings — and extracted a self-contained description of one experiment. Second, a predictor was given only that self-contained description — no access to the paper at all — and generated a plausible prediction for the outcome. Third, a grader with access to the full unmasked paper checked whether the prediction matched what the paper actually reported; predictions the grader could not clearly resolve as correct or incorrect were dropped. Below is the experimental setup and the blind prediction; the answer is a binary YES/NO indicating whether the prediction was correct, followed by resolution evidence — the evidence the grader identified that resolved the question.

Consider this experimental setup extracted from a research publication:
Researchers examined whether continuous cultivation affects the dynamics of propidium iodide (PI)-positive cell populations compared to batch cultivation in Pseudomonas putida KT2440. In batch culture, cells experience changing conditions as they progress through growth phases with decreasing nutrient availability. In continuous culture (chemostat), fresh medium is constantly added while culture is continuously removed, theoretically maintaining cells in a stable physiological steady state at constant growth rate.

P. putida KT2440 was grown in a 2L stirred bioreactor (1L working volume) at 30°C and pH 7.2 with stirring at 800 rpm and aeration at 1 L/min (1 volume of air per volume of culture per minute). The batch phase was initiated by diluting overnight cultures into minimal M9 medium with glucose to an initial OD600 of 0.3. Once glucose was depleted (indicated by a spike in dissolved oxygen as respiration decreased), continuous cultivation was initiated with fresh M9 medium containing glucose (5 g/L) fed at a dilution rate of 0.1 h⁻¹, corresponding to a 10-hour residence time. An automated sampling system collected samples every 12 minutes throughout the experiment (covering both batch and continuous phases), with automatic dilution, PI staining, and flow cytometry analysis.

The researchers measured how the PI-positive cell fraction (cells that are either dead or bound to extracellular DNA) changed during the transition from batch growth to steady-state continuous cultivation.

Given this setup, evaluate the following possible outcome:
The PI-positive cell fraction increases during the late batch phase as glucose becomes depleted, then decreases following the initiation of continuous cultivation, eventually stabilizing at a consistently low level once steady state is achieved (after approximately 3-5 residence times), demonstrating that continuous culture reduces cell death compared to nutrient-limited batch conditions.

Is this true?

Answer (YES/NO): NO